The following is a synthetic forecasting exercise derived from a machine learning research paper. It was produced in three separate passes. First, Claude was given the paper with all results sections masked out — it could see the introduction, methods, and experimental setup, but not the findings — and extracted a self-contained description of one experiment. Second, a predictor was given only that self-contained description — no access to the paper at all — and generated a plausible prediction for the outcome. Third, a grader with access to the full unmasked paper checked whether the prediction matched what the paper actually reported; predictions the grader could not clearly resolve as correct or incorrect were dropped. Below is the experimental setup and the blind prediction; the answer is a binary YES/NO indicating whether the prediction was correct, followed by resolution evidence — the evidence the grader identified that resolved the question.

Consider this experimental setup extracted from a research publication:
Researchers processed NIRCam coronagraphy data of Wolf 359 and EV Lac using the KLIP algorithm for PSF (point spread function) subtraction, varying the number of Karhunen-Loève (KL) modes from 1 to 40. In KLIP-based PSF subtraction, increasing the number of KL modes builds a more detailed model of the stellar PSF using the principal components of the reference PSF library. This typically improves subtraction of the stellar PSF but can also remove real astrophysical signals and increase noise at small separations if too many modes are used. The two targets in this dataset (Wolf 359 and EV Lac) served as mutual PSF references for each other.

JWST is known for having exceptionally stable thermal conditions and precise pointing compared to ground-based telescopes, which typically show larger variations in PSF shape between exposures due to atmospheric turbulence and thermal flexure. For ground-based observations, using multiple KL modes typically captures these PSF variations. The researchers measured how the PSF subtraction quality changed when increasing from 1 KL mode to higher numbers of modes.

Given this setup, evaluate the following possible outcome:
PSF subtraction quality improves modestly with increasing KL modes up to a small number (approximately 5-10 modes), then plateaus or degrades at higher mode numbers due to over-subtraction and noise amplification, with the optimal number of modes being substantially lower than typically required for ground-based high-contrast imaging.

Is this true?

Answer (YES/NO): NO